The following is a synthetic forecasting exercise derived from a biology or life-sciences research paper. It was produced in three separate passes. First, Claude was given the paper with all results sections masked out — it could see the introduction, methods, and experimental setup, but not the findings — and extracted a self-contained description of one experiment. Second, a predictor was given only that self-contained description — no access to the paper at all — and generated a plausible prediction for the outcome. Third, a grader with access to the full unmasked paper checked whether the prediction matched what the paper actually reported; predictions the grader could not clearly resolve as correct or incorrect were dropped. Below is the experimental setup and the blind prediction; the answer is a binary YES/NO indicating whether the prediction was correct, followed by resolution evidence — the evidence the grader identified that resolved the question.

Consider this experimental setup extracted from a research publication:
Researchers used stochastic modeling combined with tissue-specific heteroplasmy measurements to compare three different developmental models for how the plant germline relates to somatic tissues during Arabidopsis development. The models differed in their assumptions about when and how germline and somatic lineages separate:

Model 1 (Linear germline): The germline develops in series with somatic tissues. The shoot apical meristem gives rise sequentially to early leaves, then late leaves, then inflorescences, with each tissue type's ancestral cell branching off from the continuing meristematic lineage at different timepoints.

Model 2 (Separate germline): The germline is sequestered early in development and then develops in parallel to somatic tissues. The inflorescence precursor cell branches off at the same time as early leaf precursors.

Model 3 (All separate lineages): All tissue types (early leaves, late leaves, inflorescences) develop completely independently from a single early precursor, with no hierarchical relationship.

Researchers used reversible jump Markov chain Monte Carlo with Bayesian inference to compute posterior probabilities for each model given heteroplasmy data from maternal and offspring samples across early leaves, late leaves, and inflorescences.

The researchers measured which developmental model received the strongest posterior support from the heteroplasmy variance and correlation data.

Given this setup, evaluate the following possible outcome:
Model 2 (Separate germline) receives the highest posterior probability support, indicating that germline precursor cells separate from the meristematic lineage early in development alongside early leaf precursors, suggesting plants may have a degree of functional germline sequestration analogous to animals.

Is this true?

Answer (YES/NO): NO